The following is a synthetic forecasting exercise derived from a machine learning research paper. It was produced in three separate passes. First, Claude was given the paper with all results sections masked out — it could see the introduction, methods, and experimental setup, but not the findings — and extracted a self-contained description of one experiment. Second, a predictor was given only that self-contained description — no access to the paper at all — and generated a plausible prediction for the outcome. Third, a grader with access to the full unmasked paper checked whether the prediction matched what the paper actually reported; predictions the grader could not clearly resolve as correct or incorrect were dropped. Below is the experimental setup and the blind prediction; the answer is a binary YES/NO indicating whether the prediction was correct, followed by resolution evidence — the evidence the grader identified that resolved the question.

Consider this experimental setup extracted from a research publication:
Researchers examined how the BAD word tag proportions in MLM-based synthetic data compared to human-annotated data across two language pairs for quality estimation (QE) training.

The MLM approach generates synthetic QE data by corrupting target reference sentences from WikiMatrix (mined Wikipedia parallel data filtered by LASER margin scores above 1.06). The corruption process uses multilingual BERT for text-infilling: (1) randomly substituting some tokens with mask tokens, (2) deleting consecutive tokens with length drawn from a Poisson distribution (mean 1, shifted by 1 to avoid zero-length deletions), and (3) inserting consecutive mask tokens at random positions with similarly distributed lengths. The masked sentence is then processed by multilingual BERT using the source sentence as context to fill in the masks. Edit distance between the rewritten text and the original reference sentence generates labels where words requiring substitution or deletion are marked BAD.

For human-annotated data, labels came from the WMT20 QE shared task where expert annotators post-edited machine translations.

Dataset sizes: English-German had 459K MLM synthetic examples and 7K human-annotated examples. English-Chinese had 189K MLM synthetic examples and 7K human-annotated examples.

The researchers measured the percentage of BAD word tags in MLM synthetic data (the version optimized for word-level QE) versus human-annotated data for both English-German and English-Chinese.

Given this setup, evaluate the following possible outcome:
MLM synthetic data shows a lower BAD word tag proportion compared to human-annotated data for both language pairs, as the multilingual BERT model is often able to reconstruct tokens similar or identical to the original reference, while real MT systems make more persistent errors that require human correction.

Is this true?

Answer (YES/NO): NO